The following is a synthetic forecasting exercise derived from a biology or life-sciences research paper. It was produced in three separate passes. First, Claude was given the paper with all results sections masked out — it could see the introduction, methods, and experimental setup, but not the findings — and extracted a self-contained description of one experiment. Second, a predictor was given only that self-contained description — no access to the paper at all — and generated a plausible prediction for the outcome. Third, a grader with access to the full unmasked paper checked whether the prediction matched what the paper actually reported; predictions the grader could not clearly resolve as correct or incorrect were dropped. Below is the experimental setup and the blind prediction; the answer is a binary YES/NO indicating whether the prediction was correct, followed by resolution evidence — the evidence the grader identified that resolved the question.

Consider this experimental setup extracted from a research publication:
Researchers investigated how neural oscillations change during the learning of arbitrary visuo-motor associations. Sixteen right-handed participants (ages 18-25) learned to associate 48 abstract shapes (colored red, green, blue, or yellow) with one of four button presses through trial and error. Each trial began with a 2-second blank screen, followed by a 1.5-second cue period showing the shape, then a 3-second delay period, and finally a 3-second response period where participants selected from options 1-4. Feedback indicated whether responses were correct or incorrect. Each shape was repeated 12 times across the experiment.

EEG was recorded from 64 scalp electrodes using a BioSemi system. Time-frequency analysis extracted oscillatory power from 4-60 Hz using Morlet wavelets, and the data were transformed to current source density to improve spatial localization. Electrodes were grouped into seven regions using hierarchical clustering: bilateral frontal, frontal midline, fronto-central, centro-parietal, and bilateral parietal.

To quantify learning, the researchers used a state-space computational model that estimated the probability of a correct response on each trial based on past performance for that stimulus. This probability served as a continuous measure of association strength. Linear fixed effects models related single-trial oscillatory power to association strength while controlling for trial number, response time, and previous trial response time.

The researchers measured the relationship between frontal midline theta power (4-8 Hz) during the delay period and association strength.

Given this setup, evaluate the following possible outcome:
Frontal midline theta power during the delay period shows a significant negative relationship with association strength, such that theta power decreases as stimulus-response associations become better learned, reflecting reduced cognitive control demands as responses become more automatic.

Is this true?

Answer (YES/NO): YES